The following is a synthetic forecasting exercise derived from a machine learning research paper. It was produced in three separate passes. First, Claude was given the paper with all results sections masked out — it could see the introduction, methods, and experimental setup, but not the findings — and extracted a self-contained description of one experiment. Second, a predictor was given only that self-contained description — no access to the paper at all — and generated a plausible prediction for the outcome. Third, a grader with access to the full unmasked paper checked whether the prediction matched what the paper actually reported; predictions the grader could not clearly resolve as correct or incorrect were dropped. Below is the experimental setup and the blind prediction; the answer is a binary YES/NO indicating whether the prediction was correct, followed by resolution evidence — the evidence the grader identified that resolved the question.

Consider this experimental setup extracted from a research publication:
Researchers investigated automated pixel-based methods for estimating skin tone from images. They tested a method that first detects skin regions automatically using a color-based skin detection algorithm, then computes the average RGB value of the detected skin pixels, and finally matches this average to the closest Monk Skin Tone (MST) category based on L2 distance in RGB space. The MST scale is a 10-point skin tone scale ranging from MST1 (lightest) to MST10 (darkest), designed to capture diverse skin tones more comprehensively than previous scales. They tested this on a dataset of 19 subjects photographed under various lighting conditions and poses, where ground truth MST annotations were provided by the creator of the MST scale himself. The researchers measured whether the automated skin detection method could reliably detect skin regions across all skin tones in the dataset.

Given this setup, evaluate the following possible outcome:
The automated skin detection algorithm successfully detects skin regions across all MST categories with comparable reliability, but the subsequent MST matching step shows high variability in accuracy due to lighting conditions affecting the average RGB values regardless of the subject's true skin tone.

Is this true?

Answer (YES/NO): NO